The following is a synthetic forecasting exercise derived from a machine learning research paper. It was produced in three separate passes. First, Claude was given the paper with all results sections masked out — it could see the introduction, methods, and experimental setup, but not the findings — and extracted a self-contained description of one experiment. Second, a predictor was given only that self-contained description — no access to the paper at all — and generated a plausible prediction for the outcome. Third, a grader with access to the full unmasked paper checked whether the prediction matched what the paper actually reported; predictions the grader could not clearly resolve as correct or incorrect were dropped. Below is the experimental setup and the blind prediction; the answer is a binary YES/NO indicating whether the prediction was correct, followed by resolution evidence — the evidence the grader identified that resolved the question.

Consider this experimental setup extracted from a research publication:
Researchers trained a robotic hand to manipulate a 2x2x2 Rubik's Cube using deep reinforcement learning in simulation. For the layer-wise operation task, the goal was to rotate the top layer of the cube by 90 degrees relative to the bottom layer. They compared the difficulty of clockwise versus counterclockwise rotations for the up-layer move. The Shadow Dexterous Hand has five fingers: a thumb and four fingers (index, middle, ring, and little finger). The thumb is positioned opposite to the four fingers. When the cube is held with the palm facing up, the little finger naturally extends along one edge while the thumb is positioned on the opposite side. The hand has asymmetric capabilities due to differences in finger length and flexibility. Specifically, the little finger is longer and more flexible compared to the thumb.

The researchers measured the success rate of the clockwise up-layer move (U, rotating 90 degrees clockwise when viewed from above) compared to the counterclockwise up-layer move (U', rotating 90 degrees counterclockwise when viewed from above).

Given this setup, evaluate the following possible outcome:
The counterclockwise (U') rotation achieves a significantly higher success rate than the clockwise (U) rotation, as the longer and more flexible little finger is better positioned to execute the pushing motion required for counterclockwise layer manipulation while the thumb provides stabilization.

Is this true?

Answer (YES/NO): YES